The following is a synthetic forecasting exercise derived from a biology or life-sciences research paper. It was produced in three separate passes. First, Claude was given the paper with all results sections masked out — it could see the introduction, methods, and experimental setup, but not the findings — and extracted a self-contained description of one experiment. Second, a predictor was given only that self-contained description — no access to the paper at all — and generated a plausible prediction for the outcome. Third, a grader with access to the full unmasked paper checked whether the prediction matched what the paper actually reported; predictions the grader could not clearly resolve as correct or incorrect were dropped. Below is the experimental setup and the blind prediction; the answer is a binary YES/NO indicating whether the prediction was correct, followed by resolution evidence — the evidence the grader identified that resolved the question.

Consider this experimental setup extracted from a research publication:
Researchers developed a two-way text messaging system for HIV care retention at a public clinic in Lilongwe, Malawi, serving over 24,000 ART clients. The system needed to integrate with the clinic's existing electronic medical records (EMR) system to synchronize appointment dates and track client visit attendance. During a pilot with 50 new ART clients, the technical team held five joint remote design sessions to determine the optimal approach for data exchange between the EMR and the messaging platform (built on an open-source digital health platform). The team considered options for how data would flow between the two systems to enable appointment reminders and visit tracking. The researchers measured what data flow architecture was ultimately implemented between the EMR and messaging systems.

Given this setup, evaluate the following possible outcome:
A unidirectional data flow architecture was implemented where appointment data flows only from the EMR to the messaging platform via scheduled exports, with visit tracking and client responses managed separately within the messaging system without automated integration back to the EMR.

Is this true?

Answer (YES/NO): YES